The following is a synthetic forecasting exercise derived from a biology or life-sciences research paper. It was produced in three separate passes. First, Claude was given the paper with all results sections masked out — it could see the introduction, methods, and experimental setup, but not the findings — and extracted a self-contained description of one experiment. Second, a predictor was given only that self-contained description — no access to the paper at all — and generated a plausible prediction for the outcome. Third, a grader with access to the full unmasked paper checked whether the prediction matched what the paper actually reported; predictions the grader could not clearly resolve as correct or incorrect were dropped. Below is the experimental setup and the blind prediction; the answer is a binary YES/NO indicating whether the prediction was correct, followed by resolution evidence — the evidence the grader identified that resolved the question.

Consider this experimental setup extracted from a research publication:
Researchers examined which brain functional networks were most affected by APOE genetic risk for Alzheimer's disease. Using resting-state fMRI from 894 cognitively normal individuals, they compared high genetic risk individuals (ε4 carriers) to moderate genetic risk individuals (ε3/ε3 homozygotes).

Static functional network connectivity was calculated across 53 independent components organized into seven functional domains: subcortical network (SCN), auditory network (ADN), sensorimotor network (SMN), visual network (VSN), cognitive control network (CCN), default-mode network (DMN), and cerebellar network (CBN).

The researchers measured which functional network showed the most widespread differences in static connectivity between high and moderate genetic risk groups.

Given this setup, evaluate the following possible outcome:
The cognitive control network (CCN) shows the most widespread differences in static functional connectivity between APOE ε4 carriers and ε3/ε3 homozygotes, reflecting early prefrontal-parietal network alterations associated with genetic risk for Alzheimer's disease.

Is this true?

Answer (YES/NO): NO